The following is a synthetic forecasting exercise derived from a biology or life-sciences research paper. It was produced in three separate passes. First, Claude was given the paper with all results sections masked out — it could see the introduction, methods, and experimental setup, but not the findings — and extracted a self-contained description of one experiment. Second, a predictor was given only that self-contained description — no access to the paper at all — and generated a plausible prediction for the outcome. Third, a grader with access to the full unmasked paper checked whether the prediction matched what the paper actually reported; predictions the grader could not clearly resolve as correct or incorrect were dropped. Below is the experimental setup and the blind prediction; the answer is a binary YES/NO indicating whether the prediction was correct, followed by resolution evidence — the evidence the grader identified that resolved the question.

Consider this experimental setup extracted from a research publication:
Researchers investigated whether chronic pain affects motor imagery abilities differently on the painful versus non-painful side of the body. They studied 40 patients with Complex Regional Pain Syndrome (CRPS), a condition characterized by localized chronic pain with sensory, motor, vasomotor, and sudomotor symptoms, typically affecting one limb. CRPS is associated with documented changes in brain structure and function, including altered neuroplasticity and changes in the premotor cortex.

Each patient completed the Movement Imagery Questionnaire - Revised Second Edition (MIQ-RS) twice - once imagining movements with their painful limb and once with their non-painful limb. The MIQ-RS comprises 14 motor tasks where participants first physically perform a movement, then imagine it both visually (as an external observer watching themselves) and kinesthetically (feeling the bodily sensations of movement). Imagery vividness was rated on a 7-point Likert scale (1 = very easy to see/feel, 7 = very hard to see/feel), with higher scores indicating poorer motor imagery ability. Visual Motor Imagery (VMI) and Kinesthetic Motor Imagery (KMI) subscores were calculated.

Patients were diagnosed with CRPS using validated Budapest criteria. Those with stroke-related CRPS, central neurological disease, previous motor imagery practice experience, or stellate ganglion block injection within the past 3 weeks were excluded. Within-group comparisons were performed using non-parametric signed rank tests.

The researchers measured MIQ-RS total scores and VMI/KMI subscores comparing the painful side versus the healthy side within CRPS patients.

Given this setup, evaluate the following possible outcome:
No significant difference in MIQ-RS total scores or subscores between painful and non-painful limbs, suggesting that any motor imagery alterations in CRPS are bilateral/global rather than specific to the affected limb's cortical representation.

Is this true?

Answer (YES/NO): YES